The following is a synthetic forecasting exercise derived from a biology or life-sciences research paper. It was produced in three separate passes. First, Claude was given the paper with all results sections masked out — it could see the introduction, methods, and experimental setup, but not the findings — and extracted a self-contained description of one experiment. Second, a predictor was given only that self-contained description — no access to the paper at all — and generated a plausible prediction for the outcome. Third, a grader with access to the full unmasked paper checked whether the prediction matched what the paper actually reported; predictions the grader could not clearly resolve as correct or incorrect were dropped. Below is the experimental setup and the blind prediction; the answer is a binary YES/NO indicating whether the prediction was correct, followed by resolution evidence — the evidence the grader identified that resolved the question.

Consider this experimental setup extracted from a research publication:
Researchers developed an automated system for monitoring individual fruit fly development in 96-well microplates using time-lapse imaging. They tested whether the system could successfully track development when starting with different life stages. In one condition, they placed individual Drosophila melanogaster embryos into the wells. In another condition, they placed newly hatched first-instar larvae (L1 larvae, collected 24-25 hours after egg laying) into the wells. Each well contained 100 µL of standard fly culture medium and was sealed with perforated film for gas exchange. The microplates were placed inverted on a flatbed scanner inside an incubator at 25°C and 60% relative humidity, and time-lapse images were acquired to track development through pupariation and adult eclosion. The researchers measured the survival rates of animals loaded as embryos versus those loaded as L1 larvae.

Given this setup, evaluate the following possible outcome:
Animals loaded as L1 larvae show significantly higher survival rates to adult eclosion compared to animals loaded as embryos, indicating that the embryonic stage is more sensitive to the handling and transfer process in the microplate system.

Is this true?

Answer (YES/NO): NO